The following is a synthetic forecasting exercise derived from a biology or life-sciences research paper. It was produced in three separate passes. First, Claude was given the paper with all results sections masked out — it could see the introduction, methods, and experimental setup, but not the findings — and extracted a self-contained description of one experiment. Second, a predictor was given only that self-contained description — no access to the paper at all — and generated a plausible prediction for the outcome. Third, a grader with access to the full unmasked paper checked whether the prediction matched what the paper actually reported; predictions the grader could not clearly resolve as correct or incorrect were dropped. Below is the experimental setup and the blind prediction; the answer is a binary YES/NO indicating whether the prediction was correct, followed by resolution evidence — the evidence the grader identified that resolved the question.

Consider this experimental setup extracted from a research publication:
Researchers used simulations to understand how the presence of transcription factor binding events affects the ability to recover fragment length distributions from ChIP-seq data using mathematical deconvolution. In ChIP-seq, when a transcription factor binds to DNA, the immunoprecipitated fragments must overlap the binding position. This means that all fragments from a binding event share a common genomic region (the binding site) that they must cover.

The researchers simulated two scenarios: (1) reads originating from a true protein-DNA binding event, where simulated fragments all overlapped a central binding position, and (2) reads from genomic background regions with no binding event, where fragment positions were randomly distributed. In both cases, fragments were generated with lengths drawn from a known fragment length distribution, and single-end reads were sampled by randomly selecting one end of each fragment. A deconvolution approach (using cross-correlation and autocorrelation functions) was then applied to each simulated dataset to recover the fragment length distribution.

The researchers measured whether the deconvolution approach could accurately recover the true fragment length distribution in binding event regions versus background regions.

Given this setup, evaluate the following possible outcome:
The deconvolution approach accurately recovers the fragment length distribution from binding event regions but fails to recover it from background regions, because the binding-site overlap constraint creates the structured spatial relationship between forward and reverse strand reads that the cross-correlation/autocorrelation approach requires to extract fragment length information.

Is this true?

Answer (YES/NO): NO